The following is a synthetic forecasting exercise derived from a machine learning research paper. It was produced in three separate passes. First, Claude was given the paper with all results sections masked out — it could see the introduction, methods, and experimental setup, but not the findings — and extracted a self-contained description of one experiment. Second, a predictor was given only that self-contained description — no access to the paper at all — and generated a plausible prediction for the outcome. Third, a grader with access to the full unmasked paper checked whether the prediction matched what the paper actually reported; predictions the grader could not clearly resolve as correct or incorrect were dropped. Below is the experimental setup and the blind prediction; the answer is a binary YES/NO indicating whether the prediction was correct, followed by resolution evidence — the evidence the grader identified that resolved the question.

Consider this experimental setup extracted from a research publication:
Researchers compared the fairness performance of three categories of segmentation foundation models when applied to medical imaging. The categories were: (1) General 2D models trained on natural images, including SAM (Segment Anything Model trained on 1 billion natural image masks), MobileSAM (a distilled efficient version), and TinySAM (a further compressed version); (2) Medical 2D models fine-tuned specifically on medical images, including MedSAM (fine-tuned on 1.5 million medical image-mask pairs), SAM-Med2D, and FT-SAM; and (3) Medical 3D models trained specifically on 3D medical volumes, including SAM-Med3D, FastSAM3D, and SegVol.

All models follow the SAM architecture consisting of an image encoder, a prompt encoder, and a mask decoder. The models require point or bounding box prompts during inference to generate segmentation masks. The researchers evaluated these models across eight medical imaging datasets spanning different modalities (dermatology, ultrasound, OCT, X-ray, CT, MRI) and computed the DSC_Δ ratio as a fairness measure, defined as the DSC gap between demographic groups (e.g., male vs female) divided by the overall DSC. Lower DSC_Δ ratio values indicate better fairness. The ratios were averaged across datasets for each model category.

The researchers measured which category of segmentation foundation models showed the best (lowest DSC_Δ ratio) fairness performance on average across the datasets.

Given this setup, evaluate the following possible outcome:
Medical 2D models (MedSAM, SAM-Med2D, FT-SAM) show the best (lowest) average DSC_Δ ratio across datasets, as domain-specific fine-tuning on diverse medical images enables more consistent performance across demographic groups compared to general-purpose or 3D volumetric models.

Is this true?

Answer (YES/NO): NO